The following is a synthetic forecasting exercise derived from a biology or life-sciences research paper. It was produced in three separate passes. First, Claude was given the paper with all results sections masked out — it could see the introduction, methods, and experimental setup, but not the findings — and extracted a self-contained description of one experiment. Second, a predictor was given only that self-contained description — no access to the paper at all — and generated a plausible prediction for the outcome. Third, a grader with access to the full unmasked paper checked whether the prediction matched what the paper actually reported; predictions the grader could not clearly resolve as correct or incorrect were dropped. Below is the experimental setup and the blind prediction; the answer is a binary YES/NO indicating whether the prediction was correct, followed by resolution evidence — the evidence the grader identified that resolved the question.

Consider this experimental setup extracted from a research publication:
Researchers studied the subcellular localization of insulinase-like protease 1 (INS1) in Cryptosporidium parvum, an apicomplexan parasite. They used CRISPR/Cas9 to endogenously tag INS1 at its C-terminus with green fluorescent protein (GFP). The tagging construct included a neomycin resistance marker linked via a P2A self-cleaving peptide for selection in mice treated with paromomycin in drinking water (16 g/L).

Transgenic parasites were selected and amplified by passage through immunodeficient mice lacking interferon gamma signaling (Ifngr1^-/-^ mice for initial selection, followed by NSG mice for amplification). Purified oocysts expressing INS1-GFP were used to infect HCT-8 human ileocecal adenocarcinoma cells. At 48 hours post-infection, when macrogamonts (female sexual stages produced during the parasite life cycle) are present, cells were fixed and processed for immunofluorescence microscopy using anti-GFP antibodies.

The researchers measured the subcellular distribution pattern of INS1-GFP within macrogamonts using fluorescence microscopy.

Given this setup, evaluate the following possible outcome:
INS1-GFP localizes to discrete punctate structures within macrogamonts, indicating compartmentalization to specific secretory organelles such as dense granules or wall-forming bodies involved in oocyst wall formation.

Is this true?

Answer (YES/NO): NO